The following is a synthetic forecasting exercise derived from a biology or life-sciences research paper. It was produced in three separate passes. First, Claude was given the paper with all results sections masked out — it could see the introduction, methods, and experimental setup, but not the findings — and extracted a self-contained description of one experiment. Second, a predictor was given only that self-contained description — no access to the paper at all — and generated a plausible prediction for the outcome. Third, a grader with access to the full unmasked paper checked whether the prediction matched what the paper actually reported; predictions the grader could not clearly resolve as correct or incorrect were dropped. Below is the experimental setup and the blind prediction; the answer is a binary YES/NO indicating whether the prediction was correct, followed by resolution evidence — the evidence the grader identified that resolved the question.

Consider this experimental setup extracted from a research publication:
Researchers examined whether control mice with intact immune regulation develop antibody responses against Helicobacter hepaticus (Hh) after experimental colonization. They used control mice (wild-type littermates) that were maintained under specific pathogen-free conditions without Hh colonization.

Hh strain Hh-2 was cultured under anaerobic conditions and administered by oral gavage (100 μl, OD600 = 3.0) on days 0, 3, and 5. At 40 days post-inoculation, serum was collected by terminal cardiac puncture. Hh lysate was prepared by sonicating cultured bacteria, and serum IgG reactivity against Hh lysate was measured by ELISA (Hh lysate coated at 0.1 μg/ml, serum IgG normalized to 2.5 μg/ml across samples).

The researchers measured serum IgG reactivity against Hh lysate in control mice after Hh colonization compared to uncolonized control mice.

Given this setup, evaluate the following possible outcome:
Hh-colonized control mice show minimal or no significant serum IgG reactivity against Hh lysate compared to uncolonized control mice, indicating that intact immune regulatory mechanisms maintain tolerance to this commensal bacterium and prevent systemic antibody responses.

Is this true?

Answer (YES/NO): YES